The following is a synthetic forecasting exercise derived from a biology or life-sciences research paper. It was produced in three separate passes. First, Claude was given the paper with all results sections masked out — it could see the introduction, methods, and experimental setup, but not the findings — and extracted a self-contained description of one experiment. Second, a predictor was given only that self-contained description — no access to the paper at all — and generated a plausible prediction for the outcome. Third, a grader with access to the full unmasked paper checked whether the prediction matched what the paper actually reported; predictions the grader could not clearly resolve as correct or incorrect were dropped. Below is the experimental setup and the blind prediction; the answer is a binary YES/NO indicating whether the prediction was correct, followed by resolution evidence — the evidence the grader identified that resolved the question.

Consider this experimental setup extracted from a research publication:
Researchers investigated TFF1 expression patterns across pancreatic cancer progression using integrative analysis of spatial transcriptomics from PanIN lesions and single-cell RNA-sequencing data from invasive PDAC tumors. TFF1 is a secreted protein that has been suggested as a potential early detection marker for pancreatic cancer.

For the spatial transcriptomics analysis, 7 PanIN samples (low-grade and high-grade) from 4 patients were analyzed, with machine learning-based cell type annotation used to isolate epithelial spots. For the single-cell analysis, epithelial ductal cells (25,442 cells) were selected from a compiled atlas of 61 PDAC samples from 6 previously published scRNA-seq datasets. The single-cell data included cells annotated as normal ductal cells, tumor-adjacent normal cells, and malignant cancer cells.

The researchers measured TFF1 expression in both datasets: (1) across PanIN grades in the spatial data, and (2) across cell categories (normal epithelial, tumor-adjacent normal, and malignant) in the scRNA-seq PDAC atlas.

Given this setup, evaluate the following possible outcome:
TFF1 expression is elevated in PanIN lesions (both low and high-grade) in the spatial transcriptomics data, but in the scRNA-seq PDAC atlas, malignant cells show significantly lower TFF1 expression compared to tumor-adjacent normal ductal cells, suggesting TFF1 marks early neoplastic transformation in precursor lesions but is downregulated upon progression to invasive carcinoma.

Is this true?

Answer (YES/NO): NO